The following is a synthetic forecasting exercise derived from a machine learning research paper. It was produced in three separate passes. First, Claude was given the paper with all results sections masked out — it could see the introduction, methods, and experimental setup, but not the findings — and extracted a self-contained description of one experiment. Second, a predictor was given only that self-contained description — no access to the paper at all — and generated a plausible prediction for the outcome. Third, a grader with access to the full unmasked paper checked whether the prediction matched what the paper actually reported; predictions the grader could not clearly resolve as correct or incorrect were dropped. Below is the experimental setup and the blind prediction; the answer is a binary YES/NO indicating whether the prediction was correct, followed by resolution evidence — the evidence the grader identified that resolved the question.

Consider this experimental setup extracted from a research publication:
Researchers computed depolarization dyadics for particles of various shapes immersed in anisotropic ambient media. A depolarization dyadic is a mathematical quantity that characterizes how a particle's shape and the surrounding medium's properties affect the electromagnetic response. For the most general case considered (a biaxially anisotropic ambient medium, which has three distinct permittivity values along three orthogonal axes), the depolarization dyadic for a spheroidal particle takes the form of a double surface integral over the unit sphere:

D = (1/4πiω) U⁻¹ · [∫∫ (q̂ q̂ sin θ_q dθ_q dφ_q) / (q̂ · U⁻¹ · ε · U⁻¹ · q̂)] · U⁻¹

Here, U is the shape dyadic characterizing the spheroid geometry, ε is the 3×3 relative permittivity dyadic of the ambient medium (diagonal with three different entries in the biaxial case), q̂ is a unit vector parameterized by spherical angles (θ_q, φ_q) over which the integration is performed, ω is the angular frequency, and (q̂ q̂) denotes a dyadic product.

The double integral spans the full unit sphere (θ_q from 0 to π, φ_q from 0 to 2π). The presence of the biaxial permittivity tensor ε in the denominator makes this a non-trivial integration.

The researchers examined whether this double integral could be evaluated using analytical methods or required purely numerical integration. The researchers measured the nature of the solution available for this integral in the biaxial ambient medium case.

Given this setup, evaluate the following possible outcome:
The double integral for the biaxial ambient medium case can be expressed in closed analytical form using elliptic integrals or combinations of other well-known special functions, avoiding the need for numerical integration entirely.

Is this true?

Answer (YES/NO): NO